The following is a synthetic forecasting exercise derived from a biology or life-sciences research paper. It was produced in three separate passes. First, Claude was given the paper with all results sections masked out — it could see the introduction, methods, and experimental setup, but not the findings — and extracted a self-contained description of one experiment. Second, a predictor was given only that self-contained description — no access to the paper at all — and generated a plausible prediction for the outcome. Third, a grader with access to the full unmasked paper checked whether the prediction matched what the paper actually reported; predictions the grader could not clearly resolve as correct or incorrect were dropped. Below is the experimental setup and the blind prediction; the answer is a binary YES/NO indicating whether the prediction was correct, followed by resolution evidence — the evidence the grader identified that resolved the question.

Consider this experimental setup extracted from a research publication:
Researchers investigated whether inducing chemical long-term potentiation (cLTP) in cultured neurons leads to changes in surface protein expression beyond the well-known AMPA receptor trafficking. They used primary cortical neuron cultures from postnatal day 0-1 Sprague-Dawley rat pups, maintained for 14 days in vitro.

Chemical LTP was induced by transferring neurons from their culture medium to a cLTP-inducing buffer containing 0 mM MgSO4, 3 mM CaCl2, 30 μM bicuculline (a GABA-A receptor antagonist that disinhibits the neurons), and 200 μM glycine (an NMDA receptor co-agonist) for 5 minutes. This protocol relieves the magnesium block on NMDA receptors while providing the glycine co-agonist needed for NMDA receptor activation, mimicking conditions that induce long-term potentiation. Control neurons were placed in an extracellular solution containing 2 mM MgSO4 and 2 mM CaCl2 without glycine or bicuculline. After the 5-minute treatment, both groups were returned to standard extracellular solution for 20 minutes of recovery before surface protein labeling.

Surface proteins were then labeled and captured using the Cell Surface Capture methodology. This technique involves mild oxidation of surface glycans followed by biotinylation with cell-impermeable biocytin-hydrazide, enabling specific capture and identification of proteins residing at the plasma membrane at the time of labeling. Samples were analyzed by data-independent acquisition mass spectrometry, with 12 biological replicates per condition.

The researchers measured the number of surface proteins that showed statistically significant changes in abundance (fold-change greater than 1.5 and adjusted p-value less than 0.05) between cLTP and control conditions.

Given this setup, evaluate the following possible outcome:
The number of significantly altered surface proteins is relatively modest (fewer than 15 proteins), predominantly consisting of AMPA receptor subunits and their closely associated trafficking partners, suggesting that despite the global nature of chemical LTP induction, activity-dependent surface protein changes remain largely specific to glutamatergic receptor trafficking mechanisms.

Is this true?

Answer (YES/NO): NO